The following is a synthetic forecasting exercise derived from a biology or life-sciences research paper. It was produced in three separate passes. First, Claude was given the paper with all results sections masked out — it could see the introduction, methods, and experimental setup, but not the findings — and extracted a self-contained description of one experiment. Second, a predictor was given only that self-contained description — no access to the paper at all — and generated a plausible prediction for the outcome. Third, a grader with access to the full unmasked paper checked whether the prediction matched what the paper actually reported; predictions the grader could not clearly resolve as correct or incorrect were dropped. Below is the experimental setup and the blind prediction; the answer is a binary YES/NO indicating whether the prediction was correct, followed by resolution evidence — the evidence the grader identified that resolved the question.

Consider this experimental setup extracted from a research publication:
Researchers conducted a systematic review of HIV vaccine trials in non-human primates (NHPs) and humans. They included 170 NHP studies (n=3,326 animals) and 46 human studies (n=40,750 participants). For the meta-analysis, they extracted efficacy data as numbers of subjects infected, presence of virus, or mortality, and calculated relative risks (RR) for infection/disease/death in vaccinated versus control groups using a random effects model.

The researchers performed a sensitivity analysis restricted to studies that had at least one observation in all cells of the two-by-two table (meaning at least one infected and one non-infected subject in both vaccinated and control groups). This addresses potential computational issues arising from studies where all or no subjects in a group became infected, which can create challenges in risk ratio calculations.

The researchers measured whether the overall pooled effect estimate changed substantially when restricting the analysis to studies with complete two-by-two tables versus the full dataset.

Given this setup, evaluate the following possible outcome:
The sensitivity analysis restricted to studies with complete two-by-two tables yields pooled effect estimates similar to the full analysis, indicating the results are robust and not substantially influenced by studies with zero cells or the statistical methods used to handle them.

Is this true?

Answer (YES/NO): YES